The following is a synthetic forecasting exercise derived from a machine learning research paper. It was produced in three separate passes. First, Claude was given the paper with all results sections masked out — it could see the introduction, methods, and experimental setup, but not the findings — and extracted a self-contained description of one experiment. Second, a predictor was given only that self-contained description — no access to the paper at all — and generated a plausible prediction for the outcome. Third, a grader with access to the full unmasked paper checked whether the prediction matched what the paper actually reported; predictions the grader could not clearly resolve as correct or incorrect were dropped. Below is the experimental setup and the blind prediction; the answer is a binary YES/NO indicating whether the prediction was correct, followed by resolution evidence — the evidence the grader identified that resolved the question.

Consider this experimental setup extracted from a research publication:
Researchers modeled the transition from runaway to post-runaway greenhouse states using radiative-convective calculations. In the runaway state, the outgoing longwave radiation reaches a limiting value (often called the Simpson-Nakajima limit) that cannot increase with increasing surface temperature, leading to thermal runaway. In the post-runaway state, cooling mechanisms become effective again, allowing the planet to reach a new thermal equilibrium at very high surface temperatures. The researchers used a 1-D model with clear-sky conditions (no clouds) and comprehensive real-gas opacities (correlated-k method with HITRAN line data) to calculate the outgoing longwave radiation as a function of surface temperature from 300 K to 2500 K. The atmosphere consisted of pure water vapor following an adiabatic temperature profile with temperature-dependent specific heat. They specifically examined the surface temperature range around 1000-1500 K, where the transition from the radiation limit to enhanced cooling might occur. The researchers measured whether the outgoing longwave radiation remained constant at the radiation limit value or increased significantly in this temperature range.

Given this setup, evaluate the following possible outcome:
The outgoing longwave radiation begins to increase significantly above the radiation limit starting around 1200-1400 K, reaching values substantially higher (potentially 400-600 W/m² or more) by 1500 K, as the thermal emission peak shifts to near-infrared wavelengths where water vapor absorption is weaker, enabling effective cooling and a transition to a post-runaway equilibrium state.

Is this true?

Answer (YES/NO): NO